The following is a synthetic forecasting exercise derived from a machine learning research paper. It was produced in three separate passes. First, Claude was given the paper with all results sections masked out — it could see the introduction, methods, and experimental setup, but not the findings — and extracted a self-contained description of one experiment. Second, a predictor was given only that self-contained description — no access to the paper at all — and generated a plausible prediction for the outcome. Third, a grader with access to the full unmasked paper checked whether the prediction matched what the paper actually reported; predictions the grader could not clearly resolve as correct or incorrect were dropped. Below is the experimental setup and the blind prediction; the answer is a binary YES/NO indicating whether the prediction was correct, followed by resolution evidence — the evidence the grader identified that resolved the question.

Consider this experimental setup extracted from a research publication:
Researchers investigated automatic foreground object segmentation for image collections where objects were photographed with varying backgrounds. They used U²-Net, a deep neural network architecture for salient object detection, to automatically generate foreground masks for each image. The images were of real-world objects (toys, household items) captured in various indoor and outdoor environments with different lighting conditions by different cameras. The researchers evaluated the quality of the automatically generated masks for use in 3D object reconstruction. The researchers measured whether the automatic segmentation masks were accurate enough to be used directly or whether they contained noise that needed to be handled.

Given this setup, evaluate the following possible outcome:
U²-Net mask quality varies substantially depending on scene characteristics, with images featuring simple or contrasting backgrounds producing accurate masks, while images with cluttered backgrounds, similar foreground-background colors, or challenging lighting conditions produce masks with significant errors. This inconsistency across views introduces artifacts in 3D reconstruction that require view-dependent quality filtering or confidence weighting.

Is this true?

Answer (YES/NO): NO